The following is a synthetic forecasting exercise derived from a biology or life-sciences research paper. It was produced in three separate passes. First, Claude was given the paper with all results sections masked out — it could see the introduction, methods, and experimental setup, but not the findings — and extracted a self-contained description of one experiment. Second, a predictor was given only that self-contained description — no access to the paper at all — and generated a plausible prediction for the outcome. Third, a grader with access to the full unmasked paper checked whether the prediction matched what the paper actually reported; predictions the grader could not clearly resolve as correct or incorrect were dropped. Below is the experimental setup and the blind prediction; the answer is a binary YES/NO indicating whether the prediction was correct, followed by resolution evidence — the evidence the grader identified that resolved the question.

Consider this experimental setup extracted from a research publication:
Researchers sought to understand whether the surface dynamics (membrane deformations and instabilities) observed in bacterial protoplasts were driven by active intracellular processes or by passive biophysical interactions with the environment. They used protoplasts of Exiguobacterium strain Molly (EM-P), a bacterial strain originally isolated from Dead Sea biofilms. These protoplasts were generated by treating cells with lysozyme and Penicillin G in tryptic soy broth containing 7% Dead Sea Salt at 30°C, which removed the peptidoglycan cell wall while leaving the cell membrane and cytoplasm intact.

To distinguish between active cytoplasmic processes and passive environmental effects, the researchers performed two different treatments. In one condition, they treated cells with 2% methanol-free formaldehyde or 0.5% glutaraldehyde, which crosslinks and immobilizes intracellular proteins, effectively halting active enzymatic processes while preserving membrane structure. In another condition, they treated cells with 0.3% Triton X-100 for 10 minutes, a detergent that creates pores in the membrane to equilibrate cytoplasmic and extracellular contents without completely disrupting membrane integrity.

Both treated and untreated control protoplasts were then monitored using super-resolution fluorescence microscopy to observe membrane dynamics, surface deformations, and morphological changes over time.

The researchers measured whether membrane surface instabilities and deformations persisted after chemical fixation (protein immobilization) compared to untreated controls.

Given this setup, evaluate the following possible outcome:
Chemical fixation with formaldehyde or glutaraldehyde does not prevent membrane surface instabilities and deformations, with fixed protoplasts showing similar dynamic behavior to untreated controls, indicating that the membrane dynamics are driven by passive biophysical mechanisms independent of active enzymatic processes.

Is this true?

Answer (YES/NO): YES